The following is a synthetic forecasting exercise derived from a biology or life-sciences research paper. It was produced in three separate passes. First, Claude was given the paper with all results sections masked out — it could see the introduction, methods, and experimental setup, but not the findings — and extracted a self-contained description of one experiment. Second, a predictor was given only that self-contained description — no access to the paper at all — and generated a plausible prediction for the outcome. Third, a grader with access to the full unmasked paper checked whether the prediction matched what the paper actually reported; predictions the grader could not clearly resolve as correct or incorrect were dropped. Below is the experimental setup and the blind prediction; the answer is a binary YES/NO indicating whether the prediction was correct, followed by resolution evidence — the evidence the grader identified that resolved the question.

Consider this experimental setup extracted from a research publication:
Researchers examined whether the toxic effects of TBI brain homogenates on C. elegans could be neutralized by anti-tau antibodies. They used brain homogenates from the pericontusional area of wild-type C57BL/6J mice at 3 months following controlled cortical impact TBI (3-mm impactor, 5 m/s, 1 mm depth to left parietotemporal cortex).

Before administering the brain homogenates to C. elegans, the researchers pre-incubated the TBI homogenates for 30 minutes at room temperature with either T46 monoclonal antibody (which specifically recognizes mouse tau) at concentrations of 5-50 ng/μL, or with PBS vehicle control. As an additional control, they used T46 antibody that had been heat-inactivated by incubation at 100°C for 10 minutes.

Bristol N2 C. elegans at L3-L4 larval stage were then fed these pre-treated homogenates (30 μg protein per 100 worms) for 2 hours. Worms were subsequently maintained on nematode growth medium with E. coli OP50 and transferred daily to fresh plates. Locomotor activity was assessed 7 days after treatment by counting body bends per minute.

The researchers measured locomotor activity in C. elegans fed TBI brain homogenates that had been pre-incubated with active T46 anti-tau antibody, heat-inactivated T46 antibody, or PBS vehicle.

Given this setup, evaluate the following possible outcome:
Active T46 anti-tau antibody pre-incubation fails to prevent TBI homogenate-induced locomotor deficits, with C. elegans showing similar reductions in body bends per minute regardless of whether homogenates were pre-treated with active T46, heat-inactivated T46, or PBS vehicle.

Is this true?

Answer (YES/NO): NO